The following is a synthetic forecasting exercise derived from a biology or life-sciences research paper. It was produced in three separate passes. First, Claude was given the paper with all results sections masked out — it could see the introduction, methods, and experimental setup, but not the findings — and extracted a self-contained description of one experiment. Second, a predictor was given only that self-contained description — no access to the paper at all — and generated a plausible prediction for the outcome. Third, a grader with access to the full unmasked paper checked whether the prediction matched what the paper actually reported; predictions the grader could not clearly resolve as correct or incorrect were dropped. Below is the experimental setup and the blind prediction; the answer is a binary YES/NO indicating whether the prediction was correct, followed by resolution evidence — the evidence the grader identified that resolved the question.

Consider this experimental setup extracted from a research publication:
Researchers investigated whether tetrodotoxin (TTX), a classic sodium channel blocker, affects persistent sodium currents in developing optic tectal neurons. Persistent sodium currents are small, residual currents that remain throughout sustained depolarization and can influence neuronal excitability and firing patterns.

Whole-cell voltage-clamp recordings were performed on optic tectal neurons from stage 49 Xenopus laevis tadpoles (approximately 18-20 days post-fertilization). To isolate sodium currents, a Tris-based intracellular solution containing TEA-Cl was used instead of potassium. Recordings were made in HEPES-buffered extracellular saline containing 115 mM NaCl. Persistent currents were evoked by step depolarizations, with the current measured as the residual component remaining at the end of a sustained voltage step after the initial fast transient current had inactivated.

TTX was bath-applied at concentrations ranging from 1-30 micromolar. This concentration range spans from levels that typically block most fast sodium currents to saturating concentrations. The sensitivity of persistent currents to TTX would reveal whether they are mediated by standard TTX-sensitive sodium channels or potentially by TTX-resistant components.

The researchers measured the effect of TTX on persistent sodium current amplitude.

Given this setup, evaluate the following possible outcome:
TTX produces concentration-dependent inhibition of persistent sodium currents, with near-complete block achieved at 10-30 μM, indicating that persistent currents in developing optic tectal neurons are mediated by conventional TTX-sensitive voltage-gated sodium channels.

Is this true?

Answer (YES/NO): NO